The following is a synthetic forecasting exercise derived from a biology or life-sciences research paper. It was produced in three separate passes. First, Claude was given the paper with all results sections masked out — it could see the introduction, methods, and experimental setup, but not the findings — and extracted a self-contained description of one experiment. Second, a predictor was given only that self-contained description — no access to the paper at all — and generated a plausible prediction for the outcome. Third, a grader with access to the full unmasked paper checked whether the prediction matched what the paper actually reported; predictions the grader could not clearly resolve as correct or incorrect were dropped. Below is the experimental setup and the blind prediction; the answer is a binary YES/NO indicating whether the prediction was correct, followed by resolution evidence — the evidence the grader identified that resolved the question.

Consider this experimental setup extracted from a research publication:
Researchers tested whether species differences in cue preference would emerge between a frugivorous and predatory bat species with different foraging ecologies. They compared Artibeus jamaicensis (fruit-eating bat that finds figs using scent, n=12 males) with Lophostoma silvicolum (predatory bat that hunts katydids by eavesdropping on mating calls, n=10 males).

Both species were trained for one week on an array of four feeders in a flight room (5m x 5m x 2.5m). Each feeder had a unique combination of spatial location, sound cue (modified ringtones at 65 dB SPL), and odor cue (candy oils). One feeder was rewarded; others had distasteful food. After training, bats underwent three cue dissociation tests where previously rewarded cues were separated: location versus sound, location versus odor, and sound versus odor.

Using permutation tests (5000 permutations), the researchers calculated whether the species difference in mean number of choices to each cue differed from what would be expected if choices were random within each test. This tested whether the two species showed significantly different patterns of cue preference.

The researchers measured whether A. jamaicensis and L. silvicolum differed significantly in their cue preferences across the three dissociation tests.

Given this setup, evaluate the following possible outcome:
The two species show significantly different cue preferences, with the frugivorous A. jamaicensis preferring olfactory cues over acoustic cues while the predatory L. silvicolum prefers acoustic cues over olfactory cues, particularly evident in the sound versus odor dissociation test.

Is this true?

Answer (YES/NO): NO